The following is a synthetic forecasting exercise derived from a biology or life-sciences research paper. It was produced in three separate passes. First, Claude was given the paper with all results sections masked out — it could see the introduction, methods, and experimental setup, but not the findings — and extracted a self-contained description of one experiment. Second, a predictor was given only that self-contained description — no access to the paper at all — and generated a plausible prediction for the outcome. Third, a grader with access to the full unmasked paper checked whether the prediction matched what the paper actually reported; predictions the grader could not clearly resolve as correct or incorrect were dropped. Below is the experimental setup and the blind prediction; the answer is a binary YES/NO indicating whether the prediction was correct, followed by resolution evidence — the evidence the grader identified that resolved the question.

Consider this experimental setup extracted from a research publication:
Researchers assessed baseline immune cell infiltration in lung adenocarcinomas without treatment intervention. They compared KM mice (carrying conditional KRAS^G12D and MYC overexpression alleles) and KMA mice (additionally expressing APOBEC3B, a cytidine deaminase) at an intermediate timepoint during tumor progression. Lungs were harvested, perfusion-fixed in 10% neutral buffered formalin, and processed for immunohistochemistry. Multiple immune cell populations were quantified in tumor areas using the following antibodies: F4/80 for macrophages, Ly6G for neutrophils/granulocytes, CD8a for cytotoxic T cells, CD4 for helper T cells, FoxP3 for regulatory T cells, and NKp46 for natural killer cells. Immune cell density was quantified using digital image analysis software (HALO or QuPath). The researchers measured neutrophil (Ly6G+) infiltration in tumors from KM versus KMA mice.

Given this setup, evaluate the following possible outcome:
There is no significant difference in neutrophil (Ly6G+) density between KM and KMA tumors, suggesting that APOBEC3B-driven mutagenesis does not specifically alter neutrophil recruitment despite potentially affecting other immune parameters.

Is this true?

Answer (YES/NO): YES